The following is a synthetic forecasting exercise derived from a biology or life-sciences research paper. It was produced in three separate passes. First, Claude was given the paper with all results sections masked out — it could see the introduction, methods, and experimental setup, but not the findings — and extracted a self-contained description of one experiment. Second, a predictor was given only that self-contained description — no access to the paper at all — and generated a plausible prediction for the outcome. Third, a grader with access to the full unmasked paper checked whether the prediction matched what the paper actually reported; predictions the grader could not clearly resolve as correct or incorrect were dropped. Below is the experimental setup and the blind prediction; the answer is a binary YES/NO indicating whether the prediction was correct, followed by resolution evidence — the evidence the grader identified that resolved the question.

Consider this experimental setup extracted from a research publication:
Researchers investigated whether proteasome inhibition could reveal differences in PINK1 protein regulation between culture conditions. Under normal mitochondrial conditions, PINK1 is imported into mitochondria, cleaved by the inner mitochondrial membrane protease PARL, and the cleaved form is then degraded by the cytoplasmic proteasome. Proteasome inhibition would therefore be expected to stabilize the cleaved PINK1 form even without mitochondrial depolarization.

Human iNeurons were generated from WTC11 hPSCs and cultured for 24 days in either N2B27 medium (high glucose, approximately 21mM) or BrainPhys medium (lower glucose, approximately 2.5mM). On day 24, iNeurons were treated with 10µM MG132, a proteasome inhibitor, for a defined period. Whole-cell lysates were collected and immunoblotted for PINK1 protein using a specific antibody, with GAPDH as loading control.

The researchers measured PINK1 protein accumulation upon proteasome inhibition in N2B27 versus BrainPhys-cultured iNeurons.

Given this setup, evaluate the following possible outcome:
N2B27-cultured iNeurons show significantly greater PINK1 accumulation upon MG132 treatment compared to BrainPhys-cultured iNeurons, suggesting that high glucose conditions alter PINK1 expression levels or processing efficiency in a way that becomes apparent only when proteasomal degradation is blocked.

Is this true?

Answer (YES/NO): NO